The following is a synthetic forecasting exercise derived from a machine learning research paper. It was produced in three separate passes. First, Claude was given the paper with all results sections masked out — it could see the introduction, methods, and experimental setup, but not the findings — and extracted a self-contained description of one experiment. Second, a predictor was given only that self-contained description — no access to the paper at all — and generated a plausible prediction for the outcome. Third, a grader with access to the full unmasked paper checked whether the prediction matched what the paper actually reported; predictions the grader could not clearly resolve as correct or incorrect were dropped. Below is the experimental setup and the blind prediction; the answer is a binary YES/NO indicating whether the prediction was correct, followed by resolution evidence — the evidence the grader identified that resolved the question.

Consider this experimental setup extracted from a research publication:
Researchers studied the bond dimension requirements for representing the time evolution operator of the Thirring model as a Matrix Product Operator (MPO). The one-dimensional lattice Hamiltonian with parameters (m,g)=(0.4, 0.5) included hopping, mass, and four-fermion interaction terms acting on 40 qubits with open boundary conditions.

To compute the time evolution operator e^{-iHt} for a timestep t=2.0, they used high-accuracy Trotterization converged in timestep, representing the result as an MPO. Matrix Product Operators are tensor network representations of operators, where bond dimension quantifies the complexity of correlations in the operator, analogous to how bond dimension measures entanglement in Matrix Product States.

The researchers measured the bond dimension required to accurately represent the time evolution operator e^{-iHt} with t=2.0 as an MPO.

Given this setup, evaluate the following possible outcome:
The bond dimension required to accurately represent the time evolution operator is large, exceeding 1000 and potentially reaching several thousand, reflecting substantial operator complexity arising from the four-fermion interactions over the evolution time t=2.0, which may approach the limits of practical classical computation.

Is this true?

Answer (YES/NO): NO